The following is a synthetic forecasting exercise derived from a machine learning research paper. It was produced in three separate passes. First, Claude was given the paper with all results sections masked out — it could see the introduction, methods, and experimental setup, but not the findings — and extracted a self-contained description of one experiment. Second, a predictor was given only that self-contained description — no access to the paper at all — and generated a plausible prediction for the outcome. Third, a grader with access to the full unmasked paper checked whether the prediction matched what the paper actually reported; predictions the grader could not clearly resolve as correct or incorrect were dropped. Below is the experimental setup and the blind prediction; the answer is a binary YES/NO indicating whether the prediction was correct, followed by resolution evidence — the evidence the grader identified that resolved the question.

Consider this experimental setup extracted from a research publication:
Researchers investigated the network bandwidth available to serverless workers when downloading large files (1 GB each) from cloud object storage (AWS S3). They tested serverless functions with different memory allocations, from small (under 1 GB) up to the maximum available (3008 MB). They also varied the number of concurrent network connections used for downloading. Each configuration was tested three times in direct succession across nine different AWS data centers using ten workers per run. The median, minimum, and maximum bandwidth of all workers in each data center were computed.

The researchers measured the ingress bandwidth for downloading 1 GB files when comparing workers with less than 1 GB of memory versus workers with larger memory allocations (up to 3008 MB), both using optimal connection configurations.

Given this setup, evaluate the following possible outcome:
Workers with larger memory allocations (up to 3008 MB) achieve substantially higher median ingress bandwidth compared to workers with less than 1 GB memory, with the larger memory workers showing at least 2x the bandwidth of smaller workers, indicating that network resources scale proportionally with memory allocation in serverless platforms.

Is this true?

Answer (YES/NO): NO